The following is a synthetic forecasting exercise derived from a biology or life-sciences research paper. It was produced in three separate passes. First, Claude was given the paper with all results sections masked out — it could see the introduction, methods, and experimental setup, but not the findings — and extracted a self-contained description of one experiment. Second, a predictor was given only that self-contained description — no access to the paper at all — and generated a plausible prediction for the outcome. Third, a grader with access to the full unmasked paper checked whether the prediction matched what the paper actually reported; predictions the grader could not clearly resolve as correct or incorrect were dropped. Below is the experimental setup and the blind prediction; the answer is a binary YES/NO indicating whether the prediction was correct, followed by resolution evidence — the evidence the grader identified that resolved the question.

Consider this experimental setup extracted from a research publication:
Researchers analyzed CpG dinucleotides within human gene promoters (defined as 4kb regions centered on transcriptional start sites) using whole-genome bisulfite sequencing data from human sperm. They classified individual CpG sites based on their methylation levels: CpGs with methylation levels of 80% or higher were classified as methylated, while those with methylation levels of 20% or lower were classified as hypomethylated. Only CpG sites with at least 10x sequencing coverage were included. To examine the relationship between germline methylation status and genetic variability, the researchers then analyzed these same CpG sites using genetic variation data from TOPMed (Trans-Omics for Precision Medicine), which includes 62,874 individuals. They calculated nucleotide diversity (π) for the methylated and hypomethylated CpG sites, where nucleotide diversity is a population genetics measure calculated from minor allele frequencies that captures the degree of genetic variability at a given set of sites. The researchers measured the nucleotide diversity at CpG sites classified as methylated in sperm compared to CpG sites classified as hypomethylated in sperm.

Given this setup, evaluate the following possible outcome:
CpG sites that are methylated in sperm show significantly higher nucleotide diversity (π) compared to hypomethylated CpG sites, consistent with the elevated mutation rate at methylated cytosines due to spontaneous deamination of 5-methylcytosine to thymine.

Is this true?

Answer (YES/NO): YES